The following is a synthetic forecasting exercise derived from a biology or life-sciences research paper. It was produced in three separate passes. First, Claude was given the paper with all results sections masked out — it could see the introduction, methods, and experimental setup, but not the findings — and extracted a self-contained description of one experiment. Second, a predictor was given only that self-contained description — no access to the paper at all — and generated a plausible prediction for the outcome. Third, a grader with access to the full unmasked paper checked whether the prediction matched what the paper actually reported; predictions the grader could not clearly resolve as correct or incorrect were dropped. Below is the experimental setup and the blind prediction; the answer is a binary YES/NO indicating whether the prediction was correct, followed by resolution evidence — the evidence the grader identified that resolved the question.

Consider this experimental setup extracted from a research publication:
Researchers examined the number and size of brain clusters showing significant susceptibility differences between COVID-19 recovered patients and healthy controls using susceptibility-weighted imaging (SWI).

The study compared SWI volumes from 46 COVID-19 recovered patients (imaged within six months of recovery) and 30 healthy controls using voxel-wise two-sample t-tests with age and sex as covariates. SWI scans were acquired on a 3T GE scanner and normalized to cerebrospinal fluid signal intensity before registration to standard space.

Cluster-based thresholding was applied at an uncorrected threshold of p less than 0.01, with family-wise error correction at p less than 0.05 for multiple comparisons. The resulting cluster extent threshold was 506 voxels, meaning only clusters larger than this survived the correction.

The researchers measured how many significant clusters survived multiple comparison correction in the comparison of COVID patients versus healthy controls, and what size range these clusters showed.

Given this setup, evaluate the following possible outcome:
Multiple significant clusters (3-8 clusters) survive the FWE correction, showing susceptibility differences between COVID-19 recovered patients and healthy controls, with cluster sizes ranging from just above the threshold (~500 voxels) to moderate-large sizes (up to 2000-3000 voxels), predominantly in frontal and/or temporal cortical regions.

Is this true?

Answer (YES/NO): NO